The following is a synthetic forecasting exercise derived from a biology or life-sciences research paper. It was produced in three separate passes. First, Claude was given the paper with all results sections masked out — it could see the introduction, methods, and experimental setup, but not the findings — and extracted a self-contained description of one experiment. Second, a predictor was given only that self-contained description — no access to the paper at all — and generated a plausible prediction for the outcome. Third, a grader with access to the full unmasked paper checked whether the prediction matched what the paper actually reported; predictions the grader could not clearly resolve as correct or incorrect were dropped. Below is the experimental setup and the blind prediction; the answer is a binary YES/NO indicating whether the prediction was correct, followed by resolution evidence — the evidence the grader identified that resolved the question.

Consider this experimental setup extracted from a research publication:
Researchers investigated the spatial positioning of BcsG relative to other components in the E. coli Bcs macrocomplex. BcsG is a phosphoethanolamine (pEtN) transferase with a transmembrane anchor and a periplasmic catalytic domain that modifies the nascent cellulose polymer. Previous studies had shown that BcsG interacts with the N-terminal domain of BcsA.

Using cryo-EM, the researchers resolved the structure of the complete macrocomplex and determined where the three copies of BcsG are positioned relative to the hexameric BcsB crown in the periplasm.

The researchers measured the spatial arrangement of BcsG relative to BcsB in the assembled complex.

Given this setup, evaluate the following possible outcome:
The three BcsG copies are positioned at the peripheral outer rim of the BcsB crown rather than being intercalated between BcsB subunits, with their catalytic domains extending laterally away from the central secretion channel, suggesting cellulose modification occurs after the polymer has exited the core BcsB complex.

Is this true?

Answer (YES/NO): NO